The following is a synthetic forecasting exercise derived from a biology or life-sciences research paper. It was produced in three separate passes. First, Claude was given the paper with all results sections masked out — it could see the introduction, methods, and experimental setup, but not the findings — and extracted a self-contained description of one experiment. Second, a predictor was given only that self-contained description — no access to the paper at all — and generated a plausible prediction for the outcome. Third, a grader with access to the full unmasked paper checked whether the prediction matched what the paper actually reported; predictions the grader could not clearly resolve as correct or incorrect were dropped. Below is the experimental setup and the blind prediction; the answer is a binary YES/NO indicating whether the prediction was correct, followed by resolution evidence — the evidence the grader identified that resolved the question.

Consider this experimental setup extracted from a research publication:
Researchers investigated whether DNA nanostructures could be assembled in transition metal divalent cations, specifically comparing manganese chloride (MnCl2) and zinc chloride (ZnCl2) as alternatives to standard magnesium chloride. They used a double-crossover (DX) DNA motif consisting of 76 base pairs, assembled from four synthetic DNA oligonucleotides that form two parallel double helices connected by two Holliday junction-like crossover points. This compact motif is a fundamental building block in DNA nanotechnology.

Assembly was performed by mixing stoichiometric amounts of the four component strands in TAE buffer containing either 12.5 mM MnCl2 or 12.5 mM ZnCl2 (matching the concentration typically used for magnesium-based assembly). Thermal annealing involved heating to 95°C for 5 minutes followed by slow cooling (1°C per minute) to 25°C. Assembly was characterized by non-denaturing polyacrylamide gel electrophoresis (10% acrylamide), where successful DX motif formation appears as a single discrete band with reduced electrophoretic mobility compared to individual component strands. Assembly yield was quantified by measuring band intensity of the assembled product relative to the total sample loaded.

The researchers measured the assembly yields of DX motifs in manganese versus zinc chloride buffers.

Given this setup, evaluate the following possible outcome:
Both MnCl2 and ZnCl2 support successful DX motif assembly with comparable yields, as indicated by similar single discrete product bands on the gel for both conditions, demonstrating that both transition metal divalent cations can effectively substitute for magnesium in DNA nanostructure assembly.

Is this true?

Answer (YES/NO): NO